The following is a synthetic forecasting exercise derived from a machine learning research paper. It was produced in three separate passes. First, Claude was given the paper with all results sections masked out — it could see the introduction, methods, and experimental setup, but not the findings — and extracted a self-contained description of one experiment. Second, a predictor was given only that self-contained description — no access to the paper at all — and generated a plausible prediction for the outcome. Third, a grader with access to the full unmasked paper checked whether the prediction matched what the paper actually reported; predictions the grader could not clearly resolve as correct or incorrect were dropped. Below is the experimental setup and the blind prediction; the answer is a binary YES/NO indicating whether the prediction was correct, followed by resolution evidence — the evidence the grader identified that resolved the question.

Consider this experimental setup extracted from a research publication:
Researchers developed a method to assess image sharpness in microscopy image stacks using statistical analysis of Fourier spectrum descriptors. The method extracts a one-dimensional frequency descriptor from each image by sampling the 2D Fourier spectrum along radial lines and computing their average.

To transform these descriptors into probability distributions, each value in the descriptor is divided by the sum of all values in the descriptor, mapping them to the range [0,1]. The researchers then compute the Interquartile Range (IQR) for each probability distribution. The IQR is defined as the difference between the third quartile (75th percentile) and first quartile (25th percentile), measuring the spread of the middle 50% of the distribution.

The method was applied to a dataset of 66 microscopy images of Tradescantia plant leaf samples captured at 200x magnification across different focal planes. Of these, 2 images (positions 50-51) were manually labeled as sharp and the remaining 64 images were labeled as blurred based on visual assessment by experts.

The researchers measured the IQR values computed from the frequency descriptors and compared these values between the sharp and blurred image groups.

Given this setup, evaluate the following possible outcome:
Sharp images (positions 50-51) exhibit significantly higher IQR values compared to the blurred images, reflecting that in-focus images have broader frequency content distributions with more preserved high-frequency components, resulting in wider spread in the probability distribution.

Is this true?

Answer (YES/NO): YES